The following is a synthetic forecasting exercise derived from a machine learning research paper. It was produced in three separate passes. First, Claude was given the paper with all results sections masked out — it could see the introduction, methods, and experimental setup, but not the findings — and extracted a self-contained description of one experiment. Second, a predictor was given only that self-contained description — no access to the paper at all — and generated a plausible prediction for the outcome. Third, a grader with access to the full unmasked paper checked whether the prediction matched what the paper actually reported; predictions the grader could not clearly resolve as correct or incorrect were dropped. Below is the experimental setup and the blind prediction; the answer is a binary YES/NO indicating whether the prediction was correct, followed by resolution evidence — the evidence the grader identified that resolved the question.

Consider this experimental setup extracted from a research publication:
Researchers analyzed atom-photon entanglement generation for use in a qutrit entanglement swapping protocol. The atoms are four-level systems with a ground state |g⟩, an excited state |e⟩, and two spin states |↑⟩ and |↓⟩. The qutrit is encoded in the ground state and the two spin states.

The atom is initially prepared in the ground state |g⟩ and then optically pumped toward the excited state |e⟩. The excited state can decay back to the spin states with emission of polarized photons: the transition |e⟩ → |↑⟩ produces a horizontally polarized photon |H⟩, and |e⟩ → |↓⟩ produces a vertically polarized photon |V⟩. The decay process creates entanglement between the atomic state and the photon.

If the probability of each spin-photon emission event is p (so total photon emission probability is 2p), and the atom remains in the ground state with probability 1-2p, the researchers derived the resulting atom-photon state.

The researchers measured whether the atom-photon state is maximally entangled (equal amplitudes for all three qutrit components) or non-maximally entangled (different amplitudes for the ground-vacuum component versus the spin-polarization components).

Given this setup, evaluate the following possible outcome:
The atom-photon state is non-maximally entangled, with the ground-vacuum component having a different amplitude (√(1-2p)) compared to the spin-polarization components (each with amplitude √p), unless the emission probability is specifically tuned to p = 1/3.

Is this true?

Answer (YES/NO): YES